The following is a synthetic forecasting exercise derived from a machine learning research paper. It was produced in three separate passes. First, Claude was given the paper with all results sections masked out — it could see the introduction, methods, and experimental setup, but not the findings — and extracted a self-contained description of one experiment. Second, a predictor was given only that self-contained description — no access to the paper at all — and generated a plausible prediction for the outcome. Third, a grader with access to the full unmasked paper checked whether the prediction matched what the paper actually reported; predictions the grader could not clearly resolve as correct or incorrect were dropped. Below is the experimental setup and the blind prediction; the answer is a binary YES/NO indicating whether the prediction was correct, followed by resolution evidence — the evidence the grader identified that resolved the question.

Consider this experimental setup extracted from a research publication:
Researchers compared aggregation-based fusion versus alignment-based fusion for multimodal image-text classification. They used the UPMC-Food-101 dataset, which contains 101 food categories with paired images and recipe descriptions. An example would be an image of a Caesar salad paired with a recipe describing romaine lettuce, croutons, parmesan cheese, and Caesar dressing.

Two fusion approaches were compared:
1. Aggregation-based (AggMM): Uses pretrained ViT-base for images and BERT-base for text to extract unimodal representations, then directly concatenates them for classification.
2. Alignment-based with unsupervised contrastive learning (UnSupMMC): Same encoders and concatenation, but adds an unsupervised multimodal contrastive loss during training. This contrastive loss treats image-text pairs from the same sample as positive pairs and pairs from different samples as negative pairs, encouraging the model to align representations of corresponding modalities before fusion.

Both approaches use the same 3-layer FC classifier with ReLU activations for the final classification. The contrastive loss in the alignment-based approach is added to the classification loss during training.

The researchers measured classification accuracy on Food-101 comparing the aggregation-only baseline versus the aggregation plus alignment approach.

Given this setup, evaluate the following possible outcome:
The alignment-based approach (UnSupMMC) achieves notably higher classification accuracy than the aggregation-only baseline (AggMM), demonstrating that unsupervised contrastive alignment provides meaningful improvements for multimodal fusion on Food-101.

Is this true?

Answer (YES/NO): NO